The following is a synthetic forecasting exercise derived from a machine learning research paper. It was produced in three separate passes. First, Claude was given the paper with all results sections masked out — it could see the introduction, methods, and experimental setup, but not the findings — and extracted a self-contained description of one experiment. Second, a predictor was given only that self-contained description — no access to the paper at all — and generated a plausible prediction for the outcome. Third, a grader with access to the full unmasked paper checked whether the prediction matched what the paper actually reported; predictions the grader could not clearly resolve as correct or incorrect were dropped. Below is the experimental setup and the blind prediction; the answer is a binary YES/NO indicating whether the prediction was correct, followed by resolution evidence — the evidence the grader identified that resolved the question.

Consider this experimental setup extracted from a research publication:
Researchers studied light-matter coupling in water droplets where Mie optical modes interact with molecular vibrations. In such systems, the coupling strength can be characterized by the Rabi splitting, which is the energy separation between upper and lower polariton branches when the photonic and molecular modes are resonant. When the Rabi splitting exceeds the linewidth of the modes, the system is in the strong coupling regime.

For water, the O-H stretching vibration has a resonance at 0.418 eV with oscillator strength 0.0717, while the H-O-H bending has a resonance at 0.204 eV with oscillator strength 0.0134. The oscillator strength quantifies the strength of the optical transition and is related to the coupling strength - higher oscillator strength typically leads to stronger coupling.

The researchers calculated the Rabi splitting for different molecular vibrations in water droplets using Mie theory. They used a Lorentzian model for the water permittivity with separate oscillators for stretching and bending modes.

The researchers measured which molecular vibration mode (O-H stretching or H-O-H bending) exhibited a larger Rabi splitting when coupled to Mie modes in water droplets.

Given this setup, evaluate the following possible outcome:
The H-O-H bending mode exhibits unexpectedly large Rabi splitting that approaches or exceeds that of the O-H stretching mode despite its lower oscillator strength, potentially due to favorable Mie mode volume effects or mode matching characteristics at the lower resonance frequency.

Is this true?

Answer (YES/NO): NO